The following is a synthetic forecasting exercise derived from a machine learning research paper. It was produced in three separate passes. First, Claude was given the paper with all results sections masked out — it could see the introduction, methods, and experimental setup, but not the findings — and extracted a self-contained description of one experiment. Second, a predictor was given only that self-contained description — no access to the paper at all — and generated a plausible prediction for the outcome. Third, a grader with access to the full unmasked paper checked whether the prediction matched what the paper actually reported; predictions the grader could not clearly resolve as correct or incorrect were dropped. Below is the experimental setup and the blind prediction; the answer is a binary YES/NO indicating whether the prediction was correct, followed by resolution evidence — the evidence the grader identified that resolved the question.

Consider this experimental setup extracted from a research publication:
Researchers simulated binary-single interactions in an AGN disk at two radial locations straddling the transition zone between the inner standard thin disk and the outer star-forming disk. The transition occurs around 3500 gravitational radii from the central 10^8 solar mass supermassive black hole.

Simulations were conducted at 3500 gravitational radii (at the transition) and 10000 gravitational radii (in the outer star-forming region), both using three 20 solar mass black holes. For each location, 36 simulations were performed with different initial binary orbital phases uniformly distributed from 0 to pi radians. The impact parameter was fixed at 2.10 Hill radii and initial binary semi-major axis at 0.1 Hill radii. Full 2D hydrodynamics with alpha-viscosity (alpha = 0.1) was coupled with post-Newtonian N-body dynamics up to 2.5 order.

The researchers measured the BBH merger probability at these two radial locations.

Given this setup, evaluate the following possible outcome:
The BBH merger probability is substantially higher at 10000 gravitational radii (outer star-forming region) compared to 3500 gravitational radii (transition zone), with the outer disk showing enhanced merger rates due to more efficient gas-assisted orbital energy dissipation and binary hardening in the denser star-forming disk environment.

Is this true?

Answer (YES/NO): YES